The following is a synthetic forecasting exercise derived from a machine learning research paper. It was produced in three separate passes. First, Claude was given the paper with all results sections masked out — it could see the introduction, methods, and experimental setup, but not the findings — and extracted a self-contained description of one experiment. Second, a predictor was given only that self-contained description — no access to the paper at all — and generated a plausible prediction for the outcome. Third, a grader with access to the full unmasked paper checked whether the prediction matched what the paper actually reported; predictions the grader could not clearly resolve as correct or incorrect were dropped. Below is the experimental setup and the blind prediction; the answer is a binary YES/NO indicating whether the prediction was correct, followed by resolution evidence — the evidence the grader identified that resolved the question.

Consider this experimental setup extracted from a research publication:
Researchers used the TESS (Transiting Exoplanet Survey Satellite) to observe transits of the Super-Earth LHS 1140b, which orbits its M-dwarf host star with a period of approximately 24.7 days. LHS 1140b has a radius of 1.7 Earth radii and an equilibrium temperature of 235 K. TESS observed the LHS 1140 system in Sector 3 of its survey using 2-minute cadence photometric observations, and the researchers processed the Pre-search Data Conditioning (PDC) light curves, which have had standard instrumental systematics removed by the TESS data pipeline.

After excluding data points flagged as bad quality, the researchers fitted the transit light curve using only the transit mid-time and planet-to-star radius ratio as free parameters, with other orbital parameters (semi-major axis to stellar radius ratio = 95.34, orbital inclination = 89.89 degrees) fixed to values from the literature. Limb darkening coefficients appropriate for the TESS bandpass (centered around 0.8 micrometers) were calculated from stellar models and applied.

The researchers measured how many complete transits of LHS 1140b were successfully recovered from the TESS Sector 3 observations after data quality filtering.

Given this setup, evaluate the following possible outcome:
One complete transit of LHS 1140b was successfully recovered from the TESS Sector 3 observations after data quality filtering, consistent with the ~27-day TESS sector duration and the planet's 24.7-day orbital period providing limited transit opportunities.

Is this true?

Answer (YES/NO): YES